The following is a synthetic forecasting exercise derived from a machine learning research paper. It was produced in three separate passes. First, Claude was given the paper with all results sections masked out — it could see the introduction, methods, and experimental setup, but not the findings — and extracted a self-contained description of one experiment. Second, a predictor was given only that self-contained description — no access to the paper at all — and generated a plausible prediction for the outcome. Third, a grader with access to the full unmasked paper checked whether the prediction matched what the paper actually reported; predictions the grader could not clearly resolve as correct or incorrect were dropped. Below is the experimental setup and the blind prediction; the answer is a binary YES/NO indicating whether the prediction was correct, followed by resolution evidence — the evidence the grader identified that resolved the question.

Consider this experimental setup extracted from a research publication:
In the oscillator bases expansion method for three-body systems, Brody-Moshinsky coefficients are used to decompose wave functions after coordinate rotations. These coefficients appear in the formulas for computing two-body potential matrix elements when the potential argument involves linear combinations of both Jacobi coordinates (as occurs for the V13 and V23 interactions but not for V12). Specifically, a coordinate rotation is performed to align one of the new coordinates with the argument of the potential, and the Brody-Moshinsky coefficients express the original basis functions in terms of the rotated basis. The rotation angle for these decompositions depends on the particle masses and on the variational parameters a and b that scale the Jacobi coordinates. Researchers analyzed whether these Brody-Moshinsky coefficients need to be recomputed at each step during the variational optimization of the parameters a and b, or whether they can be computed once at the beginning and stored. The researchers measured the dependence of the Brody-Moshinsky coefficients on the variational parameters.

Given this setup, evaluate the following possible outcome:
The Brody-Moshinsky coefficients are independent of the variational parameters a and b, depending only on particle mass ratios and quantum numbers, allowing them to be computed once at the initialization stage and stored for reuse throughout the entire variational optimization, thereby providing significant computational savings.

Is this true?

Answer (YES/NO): NO